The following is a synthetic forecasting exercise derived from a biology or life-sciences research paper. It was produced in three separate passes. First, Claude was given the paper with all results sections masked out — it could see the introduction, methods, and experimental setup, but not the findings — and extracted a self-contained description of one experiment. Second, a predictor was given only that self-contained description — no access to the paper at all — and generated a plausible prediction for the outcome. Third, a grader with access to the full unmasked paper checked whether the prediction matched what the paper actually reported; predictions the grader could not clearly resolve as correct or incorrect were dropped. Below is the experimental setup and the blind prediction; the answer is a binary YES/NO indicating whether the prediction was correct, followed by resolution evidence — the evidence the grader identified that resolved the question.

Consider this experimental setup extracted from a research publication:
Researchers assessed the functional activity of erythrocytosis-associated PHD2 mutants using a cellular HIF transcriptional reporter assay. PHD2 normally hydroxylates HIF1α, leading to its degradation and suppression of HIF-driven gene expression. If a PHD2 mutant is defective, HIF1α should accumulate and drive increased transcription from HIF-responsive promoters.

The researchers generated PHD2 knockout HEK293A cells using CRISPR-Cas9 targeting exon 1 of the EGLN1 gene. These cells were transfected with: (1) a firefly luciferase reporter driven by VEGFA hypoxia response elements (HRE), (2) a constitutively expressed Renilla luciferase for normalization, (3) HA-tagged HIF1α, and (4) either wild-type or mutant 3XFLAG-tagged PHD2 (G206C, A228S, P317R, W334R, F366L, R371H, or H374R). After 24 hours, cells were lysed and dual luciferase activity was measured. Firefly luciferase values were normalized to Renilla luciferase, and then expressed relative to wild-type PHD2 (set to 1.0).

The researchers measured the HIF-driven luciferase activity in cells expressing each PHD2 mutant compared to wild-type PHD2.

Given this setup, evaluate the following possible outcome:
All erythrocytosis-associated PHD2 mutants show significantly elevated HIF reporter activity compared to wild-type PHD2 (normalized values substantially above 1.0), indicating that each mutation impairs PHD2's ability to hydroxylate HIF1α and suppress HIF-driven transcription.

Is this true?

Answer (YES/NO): NO